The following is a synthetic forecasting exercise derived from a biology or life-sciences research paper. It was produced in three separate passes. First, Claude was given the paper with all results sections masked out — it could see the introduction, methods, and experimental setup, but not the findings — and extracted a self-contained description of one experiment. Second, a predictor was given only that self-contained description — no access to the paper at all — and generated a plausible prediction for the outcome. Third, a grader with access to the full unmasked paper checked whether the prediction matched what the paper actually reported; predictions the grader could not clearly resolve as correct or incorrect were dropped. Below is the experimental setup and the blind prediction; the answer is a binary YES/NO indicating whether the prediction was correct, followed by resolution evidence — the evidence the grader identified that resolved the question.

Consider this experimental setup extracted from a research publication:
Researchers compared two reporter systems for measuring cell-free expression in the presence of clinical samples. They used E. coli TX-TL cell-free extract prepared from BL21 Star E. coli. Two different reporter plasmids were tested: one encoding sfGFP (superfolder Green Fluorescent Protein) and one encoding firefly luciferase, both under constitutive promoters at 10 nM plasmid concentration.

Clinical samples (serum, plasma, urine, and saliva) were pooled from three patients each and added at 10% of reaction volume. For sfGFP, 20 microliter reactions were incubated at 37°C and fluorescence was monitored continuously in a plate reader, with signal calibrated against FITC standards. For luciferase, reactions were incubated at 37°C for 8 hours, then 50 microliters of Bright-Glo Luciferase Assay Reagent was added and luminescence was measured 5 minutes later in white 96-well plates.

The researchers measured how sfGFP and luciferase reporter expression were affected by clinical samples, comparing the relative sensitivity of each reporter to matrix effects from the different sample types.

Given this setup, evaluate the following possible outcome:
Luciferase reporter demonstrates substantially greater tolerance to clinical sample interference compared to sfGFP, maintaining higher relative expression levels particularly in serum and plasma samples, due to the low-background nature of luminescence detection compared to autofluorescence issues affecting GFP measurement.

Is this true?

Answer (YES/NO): NO